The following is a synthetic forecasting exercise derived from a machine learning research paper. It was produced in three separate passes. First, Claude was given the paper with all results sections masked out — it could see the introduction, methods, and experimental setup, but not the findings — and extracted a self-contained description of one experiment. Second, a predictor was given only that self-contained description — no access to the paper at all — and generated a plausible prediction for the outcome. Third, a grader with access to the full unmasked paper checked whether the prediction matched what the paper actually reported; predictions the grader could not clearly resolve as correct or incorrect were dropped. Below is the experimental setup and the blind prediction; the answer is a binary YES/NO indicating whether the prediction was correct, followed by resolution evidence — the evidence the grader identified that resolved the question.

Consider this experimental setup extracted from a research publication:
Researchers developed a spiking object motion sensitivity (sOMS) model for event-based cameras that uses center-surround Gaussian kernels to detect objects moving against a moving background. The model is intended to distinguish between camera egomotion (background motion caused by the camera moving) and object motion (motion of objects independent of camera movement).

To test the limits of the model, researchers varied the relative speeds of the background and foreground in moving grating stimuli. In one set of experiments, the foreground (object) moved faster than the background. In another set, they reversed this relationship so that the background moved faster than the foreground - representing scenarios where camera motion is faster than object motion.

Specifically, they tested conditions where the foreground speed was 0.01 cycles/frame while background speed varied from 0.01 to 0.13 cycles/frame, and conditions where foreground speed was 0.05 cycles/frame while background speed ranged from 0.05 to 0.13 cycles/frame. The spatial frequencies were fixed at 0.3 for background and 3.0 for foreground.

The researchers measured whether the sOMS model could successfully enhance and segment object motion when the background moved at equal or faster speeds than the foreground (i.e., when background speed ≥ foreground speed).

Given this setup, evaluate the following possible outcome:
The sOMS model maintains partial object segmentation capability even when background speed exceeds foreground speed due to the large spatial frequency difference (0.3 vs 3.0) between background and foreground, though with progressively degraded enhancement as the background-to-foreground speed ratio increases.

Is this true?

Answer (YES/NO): NO